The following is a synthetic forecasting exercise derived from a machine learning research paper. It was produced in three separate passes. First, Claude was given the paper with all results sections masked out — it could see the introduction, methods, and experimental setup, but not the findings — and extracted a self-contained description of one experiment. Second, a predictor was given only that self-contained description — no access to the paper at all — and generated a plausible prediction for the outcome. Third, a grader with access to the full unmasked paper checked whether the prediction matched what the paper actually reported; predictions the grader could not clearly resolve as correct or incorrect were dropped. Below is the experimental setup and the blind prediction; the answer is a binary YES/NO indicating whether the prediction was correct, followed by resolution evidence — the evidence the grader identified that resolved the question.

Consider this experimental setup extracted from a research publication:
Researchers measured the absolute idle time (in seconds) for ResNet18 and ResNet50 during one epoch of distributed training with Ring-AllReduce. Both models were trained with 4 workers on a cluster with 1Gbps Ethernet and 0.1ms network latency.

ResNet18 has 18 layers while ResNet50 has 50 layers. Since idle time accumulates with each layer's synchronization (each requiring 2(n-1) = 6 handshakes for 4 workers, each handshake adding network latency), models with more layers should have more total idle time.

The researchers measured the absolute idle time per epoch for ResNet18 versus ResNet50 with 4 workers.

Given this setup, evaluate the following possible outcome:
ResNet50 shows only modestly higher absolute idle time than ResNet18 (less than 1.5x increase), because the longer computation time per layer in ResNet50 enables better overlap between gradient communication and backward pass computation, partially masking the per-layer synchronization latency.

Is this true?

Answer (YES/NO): NO